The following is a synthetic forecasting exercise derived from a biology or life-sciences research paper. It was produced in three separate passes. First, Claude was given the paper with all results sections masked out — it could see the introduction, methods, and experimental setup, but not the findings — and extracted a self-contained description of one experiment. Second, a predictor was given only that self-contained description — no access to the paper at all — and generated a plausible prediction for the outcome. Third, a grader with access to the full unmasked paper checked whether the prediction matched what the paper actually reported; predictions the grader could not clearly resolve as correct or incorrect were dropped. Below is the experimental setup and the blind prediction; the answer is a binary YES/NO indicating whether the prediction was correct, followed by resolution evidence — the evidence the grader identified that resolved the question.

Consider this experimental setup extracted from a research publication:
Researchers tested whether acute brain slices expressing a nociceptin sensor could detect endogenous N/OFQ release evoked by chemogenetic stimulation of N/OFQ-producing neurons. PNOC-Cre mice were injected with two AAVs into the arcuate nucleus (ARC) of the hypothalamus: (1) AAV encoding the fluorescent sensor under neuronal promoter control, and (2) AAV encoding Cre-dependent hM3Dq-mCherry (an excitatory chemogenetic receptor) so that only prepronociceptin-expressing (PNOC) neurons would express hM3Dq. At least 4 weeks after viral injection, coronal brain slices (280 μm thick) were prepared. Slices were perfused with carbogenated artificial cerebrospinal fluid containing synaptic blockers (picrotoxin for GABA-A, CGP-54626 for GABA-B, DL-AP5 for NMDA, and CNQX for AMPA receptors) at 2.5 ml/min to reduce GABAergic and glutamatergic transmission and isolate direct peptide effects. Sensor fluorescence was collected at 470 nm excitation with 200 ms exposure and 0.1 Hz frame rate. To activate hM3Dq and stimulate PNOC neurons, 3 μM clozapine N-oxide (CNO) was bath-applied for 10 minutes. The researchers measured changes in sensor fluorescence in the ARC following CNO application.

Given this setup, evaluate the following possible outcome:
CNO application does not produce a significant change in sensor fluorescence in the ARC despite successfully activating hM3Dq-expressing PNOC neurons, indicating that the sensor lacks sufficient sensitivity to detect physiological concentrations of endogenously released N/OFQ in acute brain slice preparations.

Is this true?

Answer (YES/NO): NO